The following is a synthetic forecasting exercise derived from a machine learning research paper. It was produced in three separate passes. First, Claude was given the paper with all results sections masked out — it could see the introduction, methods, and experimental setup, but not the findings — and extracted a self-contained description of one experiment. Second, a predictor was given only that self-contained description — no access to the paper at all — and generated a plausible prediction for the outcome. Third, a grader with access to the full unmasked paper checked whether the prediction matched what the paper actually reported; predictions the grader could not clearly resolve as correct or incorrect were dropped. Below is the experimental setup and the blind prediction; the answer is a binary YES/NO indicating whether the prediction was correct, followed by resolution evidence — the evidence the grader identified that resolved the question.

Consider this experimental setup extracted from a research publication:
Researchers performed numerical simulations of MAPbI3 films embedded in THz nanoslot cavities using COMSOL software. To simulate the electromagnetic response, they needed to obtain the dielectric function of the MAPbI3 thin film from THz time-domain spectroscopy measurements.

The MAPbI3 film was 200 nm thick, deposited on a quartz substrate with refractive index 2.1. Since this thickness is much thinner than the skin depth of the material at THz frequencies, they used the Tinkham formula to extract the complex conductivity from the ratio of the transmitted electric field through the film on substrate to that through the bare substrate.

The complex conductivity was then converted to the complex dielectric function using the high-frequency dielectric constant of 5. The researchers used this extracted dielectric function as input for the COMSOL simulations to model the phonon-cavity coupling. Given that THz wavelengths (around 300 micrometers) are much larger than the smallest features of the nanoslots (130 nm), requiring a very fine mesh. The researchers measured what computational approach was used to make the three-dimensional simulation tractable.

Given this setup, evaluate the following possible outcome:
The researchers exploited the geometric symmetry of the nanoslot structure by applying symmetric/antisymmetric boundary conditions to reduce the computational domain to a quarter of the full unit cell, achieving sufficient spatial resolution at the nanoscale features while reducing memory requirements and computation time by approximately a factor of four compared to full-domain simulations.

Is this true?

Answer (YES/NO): YES